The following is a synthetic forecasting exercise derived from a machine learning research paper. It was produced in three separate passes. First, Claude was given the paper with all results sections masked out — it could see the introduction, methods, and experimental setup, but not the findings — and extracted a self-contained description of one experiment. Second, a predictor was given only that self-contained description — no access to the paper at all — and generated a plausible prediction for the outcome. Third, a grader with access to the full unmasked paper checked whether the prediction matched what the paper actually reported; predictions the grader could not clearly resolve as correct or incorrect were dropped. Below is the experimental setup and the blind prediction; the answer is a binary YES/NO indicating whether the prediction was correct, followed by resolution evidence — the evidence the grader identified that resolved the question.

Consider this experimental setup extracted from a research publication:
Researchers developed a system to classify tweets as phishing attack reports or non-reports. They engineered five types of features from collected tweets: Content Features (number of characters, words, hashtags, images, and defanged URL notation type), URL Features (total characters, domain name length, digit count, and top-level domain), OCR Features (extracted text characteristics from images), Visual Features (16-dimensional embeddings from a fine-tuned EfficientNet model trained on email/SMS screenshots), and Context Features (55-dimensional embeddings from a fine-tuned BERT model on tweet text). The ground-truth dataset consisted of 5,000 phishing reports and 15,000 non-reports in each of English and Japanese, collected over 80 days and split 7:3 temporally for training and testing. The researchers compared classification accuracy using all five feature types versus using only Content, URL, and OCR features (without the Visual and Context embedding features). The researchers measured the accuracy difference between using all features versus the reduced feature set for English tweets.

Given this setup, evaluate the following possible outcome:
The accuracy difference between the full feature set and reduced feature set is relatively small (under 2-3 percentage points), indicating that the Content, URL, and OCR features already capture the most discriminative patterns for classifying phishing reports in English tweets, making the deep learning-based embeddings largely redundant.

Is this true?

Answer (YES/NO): NO